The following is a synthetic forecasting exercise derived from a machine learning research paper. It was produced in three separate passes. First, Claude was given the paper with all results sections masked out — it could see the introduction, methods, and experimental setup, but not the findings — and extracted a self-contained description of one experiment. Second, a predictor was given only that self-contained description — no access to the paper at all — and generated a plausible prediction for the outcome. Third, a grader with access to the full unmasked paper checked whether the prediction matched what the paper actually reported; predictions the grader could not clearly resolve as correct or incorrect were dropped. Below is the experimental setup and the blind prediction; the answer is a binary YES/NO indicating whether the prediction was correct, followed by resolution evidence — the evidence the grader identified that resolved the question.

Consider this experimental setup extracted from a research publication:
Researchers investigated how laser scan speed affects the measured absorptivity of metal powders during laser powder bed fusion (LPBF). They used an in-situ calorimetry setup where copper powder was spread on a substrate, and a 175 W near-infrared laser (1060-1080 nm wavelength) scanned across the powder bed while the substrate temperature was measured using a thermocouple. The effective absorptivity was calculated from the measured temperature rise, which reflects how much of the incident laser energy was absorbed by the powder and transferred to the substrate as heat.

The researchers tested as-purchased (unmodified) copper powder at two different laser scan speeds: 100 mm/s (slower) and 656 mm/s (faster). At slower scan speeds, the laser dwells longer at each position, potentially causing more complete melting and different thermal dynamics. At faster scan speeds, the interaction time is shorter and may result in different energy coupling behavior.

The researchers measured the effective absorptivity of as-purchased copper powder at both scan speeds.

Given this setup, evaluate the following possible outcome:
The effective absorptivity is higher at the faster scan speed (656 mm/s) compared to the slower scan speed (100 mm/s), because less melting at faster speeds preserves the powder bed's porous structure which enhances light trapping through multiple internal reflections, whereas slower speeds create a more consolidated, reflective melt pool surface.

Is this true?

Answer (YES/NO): YES